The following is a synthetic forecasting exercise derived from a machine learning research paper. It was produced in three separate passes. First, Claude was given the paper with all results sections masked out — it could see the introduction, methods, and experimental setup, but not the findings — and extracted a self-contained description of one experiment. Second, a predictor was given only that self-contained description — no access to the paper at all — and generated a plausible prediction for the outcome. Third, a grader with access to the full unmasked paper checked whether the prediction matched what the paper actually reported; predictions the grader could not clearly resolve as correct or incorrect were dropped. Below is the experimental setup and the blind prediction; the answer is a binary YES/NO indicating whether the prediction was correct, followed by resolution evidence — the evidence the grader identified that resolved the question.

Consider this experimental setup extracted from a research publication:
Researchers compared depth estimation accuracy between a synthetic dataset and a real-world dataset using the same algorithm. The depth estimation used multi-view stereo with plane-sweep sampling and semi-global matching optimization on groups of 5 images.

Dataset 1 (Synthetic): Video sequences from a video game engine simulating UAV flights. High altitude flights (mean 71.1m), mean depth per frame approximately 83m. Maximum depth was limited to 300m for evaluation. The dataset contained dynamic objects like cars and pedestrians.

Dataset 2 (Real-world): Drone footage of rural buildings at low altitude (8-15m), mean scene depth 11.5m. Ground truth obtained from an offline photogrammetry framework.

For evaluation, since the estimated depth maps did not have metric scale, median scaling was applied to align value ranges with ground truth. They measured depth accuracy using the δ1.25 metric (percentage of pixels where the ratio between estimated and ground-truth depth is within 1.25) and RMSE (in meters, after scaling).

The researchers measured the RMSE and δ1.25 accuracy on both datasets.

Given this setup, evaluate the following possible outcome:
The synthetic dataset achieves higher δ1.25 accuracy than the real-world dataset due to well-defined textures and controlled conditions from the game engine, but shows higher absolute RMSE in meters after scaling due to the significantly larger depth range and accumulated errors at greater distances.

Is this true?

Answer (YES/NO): NO